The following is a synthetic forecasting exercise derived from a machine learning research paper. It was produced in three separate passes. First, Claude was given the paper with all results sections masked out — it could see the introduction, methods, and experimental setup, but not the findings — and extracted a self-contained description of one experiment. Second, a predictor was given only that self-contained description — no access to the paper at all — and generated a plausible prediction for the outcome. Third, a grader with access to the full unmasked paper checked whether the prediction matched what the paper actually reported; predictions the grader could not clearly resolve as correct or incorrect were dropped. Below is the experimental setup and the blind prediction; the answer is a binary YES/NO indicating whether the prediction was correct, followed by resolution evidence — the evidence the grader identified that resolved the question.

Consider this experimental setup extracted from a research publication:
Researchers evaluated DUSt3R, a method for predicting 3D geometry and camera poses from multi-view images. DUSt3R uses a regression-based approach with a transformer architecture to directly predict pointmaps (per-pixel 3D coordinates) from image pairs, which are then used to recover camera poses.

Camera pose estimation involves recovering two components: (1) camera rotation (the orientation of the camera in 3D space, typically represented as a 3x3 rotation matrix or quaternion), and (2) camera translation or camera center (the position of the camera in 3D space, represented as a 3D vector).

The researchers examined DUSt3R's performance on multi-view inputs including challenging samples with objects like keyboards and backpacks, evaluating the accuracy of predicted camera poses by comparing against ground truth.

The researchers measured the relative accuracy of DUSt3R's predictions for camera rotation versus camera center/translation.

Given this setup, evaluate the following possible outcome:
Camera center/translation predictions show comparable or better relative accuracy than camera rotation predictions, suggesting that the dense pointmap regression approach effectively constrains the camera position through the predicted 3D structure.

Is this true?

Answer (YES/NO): NO